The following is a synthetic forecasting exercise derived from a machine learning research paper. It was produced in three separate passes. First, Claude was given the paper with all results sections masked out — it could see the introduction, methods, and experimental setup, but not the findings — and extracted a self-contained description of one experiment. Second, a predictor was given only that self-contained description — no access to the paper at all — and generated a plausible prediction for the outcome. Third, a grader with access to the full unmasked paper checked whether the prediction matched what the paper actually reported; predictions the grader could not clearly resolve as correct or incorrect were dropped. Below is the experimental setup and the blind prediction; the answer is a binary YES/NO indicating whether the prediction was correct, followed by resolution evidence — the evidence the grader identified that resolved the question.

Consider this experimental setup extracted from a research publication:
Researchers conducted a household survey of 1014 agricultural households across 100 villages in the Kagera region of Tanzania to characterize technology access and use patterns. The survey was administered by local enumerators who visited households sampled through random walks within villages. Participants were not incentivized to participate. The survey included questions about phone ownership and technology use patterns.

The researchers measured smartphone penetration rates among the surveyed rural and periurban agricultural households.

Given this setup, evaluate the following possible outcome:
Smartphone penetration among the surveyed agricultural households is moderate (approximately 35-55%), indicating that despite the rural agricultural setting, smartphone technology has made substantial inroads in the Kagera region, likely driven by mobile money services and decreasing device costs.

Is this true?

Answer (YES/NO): NO